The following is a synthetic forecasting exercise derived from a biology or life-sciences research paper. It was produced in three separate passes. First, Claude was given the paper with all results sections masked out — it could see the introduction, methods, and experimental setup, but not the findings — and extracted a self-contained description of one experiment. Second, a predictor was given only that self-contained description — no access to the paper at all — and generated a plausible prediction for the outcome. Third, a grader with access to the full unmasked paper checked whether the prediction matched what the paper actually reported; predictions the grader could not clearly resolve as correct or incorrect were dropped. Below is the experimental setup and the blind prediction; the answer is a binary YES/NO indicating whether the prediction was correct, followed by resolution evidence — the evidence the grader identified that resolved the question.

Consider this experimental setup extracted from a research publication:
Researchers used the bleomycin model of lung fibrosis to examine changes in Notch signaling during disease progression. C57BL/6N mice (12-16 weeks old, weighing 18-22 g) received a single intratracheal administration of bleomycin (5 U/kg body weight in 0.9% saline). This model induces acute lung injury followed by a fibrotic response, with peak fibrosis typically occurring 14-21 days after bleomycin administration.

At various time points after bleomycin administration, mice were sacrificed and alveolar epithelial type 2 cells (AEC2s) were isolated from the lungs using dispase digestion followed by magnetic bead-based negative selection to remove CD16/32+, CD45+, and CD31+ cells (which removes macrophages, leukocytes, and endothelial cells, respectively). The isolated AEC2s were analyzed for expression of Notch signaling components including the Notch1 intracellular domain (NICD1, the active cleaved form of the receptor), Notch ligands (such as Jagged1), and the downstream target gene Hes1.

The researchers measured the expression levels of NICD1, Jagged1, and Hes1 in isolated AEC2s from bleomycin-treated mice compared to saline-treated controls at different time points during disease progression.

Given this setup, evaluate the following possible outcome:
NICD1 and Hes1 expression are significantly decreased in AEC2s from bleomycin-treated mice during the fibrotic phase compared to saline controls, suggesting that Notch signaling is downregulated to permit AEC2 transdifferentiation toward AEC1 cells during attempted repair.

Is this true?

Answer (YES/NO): NO